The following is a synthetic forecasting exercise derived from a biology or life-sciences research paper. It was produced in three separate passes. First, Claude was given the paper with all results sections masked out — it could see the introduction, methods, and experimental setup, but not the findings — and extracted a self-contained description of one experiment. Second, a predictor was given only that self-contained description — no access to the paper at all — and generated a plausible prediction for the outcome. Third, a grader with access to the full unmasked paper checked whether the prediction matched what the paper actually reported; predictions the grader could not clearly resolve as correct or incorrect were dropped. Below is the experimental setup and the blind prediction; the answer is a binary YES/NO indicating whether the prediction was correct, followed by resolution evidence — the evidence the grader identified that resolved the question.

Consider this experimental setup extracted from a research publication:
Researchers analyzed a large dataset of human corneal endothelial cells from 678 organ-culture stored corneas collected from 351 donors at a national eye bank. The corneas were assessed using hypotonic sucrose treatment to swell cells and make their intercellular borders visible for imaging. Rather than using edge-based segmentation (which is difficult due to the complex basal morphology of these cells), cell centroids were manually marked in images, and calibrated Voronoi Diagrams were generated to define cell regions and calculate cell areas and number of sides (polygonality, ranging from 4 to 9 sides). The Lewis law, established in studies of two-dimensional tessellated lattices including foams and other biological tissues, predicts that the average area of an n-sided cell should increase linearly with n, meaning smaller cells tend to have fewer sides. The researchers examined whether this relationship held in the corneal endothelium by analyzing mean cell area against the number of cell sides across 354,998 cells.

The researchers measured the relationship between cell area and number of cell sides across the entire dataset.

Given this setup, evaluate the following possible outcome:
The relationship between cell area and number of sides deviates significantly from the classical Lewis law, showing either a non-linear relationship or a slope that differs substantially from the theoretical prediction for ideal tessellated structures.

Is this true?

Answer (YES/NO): NO